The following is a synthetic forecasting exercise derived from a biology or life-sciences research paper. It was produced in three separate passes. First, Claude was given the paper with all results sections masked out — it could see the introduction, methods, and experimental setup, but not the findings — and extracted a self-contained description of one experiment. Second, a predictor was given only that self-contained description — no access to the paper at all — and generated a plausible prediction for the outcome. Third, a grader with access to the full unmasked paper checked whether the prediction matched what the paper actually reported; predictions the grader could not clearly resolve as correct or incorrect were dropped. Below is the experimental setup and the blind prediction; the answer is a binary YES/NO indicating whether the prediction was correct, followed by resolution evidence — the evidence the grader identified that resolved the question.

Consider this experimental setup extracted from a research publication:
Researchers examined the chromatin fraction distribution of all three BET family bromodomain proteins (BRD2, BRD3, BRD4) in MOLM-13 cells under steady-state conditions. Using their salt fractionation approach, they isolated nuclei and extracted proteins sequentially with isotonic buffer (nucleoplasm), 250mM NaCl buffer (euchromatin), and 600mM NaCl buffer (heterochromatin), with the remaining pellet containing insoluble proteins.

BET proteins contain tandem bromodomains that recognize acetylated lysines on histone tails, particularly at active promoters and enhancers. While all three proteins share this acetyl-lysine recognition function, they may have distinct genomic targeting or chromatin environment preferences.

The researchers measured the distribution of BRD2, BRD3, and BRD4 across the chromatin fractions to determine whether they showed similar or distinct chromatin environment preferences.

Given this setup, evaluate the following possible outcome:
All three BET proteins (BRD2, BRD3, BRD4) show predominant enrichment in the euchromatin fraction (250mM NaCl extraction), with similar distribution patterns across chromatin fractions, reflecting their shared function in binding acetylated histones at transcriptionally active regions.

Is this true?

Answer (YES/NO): NO